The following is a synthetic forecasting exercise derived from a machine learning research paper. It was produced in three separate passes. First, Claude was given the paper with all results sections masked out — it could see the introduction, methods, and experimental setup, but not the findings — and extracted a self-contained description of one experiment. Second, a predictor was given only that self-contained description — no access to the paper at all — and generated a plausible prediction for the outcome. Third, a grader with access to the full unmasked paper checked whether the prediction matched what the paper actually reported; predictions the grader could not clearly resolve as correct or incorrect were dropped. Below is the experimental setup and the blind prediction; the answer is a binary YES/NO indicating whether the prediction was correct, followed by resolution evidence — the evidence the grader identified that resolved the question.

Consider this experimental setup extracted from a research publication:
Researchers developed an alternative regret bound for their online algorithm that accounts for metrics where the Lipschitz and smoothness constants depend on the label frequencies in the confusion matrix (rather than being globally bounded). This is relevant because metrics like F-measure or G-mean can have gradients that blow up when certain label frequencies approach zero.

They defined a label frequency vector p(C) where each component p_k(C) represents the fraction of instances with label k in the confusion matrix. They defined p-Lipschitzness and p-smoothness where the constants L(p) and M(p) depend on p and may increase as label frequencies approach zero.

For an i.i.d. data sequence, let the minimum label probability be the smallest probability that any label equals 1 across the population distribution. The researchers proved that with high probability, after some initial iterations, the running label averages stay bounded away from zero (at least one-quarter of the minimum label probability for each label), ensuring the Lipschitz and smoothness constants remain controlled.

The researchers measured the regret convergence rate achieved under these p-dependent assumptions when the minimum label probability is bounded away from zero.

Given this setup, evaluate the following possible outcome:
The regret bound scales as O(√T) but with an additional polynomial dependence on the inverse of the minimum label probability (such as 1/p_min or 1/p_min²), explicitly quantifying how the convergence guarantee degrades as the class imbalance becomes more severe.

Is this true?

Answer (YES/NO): NO